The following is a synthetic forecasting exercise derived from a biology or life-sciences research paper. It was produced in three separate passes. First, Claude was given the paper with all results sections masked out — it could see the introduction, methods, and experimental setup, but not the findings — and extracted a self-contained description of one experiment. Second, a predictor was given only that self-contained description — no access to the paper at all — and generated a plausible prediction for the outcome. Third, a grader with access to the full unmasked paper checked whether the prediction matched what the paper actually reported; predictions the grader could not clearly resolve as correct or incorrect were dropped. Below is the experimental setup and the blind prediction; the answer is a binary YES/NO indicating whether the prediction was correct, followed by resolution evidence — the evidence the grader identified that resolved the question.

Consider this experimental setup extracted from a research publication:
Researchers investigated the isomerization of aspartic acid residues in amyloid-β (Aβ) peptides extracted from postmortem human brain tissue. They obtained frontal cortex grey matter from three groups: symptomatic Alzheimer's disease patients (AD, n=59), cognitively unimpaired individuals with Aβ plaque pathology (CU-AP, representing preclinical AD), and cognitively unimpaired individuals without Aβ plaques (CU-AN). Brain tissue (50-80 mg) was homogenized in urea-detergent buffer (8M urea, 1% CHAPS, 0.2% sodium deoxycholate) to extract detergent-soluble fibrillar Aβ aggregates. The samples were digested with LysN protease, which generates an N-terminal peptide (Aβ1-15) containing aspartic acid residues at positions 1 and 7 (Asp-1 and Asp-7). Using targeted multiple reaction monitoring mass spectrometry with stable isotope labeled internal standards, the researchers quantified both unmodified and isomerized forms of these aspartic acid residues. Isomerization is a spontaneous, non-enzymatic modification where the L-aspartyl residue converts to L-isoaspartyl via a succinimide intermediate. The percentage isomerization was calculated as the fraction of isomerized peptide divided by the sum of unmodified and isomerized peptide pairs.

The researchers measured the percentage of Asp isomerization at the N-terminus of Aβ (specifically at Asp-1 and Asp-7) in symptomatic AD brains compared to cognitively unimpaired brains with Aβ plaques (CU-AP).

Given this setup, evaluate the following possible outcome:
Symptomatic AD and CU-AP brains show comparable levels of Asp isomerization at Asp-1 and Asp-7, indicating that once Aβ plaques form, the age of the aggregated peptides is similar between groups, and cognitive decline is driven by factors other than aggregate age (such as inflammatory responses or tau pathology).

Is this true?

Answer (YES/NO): NO